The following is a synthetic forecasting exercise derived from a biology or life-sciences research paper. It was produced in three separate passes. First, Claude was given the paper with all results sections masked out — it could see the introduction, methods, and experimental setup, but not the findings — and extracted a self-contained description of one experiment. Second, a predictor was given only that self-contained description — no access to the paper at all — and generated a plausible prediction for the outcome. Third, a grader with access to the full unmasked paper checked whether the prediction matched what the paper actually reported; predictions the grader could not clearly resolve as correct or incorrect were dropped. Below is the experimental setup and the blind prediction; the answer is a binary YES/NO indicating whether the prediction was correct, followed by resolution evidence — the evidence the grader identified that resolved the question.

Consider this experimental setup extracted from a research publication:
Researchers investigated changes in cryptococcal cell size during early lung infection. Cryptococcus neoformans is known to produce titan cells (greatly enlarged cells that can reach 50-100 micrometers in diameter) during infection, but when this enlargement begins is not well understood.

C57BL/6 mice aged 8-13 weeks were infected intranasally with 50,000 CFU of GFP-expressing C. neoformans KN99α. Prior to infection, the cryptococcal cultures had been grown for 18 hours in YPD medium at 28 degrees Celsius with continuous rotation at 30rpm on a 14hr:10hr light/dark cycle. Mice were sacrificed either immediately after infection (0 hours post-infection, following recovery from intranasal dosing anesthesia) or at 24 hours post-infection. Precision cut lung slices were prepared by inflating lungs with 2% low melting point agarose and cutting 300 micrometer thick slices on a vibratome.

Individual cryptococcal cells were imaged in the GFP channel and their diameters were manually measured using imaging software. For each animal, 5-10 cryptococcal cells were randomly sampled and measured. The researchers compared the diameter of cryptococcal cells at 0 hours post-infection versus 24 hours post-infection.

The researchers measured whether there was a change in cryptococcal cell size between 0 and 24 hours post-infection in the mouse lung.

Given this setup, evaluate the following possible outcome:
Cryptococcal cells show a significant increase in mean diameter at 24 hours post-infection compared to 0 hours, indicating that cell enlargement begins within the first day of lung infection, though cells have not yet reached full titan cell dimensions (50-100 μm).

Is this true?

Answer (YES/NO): NO